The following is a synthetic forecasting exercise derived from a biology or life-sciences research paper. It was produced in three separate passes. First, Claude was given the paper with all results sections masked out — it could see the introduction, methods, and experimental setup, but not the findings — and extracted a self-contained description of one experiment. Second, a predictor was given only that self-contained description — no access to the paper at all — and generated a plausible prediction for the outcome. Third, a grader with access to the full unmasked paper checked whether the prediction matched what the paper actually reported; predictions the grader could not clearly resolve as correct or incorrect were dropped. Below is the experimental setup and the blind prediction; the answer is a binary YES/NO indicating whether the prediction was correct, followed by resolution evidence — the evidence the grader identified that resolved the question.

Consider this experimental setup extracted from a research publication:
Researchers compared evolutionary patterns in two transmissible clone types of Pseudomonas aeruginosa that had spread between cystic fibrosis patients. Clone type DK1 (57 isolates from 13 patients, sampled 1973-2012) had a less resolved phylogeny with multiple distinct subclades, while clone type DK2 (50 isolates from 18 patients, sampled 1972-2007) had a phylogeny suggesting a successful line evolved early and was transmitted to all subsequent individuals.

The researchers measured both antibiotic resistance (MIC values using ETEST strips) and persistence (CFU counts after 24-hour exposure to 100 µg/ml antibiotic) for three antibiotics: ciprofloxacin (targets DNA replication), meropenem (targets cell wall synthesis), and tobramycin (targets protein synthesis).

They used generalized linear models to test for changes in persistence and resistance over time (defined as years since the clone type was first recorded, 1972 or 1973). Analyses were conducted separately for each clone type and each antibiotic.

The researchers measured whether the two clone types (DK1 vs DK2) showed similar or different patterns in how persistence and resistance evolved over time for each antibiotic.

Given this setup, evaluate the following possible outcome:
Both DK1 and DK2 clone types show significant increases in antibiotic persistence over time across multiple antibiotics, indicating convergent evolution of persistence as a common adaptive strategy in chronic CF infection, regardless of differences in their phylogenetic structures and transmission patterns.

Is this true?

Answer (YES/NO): NO